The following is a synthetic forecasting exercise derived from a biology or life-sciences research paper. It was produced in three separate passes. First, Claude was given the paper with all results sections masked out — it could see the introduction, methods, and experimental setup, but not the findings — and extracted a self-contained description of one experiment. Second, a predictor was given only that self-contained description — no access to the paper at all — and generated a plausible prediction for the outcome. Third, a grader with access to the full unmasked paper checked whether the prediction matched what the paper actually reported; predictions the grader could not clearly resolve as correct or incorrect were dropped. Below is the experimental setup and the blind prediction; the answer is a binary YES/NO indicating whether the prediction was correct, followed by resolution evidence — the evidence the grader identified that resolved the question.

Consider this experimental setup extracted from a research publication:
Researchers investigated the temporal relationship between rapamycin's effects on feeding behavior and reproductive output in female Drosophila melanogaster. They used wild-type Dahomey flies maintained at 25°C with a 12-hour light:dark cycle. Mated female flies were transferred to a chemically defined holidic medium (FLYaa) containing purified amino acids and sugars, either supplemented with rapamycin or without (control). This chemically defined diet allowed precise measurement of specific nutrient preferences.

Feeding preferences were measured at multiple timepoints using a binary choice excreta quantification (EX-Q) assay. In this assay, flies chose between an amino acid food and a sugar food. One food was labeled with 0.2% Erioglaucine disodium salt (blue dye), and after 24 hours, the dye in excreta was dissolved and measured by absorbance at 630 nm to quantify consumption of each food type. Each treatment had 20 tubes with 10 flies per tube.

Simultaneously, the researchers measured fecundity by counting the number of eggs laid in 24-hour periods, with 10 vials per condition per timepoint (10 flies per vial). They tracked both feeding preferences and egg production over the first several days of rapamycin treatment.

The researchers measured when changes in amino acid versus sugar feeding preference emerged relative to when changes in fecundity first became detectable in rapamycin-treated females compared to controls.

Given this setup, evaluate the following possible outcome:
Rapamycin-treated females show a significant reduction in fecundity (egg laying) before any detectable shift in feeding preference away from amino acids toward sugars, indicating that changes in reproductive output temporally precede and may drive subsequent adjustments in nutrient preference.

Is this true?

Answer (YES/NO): NO